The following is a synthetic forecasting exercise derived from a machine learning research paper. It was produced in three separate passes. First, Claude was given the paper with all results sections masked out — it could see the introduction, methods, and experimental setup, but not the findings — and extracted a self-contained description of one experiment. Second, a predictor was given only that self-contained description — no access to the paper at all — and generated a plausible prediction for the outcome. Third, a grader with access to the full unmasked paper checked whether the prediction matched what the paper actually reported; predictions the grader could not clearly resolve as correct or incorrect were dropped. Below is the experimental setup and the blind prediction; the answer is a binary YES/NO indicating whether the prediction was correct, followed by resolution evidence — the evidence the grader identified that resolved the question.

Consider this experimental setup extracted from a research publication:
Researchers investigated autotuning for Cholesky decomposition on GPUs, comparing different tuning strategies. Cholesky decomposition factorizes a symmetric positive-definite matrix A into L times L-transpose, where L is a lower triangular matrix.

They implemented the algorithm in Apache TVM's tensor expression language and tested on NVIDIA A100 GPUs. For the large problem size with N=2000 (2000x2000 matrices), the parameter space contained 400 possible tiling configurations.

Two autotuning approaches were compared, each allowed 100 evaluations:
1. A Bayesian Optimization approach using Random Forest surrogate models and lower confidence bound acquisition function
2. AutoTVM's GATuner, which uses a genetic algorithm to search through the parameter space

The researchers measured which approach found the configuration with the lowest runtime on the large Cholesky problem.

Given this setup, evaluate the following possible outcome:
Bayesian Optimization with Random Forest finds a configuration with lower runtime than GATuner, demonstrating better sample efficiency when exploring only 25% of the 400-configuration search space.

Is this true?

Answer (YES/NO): NO